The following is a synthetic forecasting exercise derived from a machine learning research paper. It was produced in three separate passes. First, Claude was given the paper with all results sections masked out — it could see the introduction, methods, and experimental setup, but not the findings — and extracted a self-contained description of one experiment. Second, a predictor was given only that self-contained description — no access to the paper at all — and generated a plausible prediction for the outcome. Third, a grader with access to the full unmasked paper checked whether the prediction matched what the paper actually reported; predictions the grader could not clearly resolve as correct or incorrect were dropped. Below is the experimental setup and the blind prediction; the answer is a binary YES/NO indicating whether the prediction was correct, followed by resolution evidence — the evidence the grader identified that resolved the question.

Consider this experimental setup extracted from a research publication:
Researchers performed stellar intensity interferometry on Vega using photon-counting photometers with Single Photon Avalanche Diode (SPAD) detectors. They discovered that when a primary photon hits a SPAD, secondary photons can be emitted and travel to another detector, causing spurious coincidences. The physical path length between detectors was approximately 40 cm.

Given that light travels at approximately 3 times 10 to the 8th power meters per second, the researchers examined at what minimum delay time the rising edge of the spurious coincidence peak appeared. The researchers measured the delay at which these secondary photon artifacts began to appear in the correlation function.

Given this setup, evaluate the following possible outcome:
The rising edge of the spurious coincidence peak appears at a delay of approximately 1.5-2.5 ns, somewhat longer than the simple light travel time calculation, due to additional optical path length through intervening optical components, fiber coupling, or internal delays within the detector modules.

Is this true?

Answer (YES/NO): NO